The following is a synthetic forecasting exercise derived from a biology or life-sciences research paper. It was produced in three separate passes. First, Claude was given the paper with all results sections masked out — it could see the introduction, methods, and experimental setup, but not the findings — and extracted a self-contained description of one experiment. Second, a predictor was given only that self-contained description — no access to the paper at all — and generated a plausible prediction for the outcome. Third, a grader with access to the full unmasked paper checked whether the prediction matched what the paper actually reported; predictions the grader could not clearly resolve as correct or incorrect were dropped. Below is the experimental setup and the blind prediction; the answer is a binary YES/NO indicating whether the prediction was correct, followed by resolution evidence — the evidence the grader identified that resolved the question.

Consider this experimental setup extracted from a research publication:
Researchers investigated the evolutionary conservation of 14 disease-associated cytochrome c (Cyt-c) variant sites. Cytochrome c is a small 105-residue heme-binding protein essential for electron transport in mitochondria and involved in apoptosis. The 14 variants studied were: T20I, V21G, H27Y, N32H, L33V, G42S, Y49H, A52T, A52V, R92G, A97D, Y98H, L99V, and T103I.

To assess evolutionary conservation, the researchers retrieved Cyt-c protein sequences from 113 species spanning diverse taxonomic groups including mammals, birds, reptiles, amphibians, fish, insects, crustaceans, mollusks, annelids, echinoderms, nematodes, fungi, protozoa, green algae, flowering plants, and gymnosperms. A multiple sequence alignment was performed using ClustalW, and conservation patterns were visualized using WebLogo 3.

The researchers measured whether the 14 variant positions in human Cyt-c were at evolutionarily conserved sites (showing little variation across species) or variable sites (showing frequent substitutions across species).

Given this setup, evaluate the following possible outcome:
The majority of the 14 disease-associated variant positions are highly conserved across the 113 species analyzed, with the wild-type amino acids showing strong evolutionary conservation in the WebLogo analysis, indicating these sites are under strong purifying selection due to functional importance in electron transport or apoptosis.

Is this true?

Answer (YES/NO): YES